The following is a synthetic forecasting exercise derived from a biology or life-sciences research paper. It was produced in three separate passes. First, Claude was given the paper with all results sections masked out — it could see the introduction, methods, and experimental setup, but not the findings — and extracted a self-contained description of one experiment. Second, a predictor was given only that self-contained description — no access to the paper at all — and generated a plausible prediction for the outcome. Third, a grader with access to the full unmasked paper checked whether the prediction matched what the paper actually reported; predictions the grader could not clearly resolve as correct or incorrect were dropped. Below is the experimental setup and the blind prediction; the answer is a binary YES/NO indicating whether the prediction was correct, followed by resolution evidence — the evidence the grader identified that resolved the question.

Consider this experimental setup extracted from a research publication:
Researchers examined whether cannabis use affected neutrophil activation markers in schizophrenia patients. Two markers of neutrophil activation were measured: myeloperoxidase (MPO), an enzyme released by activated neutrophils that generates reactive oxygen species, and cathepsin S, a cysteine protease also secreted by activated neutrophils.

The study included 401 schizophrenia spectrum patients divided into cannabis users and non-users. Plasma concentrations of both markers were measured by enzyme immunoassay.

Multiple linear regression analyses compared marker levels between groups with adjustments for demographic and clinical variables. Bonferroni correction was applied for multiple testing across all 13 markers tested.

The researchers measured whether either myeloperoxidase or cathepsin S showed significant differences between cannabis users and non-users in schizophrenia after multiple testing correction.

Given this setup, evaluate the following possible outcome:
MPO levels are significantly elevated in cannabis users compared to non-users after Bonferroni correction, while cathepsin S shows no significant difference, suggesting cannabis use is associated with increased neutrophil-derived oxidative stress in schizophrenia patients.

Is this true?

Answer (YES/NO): NO